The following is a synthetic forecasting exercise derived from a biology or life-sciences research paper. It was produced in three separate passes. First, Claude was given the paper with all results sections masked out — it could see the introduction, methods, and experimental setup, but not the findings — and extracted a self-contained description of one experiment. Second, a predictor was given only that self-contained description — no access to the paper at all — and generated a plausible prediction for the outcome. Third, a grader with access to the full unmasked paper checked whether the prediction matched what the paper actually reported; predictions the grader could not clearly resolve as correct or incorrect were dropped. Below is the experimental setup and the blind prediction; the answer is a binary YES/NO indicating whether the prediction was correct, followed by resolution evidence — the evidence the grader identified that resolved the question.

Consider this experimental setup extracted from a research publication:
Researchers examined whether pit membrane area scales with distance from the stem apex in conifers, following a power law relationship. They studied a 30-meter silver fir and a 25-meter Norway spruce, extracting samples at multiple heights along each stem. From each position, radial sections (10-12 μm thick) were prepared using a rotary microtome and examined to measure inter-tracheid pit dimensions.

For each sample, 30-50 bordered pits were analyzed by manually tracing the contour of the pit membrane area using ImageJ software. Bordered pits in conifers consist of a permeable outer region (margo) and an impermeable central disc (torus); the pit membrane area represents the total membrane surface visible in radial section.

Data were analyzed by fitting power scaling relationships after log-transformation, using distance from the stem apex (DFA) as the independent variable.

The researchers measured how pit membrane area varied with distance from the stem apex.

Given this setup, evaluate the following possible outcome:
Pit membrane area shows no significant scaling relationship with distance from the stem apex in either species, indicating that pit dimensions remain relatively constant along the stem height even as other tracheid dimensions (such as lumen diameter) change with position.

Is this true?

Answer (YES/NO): NO